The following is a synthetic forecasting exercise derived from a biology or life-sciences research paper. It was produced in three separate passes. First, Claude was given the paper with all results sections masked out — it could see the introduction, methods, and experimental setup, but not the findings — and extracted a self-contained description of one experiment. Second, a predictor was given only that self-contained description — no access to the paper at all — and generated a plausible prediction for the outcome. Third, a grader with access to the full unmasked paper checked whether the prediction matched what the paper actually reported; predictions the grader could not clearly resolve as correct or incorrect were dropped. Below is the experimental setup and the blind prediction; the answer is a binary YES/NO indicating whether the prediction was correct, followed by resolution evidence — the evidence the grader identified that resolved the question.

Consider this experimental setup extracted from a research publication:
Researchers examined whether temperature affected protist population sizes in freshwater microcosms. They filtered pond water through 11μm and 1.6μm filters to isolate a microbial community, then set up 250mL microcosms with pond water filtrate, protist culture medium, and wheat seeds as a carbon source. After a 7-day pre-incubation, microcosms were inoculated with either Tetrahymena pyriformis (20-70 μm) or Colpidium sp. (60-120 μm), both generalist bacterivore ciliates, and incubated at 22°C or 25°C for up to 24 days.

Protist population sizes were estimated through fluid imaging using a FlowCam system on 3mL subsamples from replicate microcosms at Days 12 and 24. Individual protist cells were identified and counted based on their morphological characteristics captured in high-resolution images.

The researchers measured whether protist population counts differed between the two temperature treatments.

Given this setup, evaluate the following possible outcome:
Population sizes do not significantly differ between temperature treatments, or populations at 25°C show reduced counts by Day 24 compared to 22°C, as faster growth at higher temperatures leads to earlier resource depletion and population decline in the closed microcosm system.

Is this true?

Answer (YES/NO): YES